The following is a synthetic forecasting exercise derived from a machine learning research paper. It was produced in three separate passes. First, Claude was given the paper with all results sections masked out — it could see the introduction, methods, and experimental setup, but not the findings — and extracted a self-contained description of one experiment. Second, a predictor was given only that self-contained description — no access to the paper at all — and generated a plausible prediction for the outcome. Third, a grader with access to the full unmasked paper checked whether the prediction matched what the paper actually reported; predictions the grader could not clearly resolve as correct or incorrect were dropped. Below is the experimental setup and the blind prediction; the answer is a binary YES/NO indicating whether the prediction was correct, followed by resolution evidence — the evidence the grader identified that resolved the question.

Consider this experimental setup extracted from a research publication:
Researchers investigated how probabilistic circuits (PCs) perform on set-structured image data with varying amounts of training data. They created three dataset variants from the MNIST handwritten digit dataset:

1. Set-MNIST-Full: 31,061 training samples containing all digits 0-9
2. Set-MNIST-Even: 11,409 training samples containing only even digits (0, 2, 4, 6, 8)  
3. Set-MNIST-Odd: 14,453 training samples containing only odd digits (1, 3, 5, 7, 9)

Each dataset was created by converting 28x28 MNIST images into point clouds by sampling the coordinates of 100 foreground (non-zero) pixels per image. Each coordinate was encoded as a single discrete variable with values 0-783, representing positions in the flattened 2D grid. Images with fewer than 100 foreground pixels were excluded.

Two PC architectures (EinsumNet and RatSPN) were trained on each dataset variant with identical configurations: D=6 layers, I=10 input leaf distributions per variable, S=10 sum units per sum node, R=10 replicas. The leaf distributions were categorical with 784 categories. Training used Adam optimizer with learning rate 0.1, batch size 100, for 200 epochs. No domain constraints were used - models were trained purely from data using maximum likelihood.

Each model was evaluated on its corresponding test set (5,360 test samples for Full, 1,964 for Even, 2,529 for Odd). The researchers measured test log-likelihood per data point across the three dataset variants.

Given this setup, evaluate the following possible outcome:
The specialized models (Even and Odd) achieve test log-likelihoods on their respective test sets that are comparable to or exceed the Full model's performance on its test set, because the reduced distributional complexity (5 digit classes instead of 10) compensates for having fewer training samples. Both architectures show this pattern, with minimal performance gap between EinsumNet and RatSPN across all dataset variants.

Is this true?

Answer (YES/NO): NO